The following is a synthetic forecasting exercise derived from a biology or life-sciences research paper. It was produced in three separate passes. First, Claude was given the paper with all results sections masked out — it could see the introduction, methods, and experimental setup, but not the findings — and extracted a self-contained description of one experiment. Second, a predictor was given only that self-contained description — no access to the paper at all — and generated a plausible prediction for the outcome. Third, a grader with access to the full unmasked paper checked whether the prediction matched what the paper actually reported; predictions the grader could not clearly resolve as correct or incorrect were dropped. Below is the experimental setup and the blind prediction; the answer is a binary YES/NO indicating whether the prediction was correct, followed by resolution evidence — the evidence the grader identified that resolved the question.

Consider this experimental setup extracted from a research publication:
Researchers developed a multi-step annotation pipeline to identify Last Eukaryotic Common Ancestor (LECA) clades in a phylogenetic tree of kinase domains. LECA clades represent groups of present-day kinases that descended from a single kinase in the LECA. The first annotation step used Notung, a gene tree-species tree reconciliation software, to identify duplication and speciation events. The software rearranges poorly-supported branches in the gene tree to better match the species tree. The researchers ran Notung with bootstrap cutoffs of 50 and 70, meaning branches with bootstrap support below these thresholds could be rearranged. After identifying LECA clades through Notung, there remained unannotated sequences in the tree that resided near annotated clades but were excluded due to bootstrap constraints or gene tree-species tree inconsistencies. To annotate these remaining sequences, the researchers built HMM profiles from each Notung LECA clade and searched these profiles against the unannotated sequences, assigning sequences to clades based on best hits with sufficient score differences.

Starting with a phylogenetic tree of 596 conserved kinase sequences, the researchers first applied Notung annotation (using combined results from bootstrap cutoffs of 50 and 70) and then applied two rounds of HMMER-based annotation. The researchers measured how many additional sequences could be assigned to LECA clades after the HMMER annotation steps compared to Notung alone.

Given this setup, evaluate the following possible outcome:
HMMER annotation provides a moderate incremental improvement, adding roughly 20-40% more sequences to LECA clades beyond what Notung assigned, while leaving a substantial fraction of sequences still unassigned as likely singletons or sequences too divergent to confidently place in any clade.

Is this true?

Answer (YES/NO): NO